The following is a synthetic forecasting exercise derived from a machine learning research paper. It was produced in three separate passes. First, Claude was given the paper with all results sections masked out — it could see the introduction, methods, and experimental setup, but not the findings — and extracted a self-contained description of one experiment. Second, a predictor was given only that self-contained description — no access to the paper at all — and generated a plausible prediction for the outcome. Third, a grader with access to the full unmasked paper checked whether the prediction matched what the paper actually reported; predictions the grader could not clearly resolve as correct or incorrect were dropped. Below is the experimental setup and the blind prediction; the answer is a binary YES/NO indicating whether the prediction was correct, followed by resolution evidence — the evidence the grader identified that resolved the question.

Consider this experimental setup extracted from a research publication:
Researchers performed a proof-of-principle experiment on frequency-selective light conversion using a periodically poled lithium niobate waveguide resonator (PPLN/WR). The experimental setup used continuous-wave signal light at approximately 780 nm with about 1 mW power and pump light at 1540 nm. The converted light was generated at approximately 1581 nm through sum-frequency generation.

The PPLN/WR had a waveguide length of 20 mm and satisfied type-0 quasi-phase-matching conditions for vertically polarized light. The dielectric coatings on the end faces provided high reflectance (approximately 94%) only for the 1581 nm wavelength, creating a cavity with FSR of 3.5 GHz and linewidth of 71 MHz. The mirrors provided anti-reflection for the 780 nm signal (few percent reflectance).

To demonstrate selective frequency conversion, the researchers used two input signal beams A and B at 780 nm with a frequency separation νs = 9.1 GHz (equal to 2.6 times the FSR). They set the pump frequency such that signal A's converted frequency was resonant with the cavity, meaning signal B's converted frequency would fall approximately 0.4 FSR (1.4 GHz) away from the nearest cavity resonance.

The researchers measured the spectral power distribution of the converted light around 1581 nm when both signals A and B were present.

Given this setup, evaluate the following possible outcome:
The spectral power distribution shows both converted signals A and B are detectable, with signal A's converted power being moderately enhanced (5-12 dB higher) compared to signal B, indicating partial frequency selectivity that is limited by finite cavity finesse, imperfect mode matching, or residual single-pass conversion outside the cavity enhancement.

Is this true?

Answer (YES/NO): NO